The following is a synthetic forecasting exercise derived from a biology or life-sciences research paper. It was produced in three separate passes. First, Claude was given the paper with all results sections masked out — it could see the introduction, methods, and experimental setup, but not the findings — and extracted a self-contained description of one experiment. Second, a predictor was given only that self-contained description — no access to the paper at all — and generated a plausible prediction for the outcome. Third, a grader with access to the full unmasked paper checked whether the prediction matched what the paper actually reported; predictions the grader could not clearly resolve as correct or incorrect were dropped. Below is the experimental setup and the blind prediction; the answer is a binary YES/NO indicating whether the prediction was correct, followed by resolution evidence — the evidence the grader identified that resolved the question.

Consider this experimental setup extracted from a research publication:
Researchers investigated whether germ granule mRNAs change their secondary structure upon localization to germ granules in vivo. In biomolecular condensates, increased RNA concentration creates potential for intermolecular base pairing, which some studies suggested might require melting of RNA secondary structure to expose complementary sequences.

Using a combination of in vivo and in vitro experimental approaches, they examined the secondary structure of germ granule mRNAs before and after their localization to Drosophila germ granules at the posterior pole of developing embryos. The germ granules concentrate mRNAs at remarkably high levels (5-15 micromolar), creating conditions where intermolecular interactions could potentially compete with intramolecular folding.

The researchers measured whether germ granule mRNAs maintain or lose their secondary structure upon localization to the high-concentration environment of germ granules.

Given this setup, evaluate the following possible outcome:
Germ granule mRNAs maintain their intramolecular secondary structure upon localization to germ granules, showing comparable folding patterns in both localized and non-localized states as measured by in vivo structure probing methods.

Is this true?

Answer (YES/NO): YES